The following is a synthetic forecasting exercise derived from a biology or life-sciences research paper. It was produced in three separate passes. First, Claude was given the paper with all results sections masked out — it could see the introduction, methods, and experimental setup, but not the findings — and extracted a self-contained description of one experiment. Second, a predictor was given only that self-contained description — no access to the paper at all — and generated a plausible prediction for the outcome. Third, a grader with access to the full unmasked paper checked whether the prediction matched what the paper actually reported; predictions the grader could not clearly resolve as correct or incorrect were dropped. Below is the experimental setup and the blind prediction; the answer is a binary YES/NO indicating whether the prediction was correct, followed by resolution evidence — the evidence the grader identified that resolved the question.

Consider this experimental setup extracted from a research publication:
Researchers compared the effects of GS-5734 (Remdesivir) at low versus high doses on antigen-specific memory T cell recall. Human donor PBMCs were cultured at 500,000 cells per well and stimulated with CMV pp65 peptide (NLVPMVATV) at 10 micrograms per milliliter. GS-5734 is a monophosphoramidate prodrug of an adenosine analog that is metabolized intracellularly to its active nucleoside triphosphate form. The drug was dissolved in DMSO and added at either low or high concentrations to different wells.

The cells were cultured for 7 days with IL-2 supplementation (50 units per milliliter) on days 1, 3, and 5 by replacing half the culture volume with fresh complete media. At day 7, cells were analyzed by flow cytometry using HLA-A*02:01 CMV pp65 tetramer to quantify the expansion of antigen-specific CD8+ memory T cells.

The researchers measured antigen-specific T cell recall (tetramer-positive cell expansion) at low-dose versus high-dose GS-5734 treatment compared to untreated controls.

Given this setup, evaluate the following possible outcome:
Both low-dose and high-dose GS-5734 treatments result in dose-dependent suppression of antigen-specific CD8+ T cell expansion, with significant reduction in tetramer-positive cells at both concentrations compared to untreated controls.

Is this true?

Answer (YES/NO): NO